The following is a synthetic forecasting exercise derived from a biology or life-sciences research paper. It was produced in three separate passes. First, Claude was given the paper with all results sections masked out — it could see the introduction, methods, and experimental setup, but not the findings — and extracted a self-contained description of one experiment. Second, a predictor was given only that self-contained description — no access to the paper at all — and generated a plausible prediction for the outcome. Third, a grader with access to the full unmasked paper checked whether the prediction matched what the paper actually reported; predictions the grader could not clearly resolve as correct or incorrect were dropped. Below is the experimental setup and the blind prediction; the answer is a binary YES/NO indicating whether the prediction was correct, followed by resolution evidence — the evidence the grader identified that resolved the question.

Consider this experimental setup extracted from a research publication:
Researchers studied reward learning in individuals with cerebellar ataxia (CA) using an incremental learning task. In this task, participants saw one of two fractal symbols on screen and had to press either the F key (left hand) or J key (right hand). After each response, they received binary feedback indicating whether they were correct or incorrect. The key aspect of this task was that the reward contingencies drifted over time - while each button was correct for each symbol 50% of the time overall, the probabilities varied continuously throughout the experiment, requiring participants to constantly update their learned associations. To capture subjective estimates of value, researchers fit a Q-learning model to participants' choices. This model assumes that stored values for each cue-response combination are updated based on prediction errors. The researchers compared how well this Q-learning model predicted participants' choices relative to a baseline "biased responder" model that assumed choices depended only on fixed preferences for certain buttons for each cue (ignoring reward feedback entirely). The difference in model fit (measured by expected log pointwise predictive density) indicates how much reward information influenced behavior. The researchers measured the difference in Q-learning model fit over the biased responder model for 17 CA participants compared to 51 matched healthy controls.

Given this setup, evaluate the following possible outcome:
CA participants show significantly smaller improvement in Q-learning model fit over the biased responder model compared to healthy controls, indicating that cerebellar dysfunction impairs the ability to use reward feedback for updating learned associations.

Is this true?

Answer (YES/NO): YES